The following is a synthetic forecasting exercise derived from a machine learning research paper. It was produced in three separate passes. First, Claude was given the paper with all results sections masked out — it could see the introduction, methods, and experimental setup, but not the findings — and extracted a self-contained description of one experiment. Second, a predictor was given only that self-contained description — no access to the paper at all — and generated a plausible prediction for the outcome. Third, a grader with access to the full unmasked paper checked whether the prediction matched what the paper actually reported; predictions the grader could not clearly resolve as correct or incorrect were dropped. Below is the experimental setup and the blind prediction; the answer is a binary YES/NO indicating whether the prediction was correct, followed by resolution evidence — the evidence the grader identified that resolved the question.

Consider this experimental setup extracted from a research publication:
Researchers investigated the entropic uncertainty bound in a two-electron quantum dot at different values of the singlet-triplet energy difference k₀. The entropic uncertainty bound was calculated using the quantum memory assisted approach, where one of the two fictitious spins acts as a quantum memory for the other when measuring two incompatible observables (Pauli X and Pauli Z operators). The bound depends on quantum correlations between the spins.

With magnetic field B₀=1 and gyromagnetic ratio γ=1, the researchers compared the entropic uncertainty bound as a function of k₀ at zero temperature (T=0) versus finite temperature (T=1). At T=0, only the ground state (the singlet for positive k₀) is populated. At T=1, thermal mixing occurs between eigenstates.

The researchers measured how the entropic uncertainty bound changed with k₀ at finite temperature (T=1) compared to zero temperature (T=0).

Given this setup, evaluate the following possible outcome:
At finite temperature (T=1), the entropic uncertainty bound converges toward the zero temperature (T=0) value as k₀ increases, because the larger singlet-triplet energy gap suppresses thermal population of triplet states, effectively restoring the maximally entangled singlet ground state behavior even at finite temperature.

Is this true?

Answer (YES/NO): YES